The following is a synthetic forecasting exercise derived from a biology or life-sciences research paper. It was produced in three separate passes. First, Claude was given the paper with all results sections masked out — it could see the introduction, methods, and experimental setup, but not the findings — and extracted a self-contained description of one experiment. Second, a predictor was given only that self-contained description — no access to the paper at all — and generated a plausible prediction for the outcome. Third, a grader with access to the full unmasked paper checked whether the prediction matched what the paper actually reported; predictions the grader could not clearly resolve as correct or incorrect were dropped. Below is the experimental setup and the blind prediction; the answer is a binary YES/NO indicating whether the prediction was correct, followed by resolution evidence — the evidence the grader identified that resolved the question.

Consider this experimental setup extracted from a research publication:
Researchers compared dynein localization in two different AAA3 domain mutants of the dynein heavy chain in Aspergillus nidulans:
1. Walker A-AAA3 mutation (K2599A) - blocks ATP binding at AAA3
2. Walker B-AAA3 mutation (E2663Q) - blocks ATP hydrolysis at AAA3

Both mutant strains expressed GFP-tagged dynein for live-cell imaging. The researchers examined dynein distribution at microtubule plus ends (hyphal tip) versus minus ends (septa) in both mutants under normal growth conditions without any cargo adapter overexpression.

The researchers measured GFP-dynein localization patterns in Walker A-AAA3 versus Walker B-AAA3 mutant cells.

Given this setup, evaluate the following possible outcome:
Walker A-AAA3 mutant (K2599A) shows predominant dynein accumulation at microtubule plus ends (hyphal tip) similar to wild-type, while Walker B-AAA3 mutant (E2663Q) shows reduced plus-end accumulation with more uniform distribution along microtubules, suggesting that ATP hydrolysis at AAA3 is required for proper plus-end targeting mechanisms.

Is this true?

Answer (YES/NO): NO